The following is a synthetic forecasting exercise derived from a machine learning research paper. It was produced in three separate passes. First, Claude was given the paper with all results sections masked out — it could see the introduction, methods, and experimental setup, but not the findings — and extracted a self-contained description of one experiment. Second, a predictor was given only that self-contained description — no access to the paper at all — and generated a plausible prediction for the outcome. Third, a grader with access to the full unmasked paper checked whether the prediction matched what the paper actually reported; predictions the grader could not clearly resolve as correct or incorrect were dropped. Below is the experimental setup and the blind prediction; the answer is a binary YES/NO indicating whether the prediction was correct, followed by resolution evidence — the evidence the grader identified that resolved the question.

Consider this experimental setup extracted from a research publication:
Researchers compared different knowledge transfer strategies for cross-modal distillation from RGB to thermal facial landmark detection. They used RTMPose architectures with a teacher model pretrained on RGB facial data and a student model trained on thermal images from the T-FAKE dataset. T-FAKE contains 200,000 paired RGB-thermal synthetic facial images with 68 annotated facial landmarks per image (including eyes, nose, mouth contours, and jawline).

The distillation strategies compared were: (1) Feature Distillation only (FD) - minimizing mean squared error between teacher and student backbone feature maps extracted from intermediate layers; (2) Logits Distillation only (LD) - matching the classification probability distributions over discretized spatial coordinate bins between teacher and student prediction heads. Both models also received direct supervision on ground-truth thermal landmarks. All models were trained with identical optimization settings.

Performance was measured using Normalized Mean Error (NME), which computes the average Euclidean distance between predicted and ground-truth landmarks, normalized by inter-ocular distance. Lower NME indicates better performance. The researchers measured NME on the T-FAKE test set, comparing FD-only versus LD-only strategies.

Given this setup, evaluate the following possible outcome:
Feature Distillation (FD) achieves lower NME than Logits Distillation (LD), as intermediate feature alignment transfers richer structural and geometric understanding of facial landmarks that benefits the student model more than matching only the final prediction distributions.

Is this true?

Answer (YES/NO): NO